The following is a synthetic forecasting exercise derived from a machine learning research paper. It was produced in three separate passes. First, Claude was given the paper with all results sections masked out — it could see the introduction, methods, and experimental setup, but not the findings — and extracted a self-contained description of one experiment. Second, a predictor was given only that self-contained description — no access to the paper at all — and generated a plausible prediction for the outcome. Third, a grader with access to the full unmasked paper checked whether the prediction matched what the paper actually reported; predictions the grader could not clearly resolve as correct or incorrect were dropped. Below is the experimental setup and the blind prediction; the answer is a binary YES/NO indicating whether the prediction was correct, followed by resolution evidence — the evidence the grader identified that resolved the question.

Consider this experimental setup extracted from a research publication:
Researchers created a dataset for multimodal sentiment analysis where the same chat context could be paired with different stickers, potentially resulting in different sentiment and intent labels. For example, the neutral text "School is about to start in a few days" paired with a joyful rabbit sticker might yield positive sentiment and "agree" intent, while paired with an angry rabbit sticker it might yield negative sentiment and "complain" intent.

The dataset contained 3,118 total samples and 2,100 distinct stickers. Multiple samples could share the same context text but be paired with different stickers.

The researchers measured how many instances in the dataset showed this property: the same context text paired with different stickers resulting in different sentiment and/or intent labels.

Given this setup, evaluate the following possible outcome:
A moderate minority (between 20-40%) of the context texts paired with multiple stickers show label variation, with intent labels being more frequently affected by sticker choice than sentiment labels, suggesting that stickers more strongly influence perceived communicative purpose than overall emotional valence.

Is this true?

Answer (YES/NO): NO